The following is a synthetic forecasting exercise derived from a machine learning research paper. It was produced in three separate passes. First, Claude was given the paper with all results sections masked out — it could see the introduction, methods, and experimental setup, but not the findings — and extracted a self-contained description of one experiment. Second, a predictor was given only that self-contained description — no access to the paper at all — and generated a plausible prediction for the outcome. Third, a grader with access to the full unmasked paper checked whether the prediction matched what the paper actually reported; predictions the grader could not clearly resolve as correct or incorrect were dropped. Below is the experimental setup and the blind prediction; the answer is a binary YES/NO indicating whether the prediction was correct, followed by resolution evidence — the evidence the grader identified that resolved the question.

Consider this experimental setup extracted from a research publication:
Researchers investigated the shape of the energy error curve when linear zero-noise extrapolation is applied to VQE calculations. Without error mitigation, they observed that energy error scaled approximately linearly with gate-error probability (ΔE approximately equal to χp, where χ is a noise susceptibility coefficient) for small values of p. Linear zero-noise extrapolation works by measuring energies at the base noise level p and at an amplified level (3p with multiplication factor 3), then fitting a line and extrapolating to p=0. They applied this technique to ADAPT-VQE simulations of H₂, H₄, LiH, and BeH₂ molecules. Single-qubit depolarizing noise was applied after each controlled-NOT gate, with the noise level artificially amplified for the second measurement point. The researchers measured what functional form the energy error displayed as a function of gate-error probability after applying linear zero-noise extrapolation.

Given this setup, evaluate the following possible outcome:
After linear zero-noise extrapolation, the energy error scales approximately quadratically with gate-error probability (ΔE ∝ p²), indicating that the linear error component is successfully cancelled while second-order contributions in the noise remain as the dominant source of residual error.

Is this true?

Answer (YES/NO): YES